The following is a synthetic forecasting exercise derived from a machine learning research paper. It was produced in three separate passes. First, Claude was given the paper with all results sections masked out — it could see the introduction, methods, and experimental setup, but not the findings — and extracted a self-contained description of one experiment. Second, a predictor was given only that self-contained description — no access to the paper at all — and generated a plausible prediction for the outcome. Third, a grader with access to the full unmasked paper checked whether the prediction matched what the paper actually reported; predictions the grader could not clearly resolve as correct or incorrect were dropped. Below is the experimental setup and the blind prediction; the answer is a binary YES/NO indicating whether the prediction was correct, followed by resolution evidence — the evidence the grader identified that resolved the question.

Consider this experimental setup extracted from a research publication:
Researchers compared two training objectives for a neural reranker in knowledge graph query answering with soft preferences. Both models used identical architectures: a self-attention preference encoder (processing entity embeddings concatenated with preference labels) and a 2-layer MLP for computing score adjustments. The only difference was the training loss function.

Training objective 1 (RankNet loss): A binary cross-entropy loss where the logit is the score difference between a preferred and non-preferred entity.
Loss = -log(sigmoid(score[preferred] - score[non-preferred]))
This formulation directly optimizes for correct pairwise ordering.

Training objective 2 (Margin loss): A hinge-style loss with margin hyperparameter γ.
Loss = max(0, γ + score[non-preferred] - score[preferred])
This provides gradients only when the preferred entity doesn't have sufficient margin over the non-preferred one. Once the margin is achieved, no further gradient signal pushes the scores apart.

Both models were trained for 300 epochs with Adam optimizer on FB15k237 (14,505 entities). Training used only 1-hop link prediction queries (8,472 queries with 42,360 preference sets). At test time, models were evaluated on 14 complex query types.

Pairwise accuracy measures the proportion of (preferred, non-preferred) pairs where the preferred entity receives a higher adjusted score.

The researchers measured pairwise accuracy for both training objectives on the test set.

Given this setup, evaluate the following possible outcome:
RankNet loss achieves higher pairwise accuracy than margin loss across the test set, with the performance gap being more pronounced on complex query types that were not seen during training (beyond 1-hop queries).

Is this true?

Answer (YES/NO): NO